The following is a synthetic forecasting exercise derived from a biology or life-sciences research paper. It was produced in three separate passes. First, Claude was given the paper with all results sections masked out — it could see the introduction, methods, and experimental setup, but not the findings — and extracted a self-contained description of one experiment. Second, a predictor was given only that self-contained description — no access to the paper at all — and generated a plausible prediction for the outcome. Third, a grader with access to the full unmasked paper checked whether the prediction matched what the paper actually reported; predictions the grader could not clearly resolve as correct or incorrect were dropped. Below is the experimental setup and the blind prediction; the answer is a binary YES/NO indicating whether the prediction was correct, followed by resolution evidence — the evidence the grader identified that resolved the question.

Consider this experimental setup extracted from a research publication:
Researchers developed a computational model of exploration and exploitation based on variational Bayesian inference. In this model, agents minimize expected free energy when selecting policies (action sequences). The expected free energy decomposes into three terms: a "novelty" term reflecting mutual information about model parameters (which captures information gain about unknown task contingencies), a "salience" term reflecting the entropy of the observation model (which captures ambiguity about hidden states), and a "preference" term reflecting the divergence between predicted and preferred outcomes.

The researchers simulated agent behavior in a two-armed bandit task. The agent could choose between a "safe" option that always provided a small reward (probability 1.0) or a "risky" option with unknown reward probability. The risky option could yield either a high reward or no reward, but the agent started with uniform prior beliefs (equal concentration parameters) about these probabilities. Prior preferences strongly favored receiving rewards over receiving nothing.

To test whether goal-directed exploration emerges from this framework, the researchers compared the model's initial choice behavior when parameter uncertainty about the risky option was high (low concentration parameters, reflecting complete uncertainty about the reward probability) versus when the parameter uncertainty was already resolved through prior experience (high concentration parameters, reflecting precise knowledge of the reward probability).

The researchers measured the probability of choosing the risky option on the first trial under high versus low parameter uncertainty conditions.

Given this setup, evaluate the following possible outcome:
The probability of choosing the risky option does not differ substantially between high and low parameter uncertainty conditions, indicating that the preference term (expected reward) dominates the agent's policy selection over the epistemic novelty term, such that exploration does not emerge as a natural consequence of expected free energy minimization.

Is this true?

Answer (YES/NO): NO